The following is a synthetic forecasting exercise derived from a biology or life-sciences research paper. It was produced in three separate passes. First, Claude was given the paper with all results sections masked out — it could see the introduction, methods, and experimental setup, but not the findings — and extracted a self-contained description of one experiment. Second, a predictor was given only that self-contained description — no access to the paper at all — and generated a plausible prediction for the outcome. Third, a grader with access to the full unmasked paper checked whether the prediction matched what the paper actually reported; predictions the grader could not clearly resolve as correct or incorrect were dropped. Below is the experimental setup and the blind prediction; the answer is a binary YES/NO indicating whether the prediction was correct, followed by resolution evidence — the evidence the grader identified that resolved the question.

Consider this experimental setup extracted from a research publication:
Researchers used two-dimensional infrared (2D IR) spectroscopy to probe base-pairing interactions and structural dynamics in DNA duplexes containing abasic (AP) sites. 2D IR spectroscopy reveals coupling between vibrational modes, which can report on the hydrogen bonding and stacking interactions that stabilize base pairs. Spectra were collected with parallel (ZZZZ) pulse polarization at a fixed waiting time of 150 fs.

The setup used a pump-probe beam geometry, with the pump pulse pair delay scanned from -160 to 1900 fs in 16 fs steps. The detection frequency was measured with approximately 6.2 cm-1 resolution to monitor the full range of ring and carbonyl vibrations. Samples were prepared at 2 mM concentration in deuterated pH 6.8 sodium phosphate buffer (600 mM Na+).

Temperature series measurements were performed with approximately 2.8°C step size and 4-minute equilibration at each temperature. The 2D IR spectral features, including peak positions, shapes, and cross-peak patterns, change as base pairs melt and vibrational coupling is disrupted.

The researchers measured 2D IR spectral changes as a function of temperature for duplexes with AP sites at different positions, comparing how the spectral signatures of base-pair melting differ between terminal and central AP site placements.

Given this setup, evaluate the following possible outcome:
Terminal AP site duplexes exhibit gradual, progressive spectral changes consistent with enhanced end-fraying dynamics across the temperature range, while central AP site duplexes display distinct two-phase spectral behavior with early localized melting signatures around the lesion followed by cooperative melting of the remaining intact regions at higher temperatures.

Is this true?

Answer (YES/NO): NO